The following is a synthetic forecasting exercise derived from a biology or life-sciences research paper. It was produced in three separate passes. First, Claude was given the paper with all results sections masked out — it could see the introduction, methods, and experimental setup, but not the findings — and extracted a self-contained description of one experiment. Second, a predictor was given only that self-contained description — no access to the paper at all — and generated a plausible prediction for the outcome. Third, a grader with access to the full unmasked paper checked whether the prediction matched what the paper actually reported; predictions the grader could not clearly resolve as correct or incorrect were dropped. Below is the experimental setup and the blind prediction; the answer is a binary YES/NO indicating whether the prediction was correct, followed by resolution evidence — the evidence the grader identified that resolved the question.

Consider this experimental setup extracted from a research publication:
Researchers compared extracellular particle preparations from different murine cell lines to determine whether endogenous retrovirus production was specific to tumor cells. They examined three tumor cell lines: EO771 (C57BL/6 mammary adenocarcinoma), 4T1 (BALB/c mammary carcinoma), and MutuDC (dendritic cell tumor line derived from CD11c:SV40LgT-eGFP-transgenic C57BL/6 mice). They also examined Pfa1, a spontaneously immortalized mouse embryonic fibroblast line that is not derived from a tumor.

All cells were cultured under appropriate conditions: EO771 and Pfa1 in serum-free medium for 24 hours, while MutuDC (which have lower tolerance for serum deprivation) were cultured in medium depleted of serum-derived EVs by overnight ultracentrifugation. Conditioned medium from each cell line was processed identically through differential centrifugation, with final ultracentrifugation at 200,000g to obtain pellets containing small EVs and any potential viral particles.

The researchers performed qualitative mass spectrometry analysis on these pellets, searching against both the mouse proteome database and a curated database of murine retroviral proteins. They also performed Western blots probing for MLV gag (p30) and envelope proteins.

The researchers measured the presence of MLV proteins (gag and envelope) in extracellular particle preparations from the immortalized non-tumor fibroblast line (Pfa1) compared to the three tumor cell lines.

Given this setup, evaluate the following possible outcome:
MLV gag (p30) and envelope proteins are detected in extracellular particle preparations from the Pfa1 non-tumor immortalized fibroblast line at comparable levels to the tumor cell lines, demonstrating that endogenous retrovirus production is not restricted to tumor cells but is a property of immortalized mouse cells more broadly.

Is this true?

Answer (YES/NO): NO